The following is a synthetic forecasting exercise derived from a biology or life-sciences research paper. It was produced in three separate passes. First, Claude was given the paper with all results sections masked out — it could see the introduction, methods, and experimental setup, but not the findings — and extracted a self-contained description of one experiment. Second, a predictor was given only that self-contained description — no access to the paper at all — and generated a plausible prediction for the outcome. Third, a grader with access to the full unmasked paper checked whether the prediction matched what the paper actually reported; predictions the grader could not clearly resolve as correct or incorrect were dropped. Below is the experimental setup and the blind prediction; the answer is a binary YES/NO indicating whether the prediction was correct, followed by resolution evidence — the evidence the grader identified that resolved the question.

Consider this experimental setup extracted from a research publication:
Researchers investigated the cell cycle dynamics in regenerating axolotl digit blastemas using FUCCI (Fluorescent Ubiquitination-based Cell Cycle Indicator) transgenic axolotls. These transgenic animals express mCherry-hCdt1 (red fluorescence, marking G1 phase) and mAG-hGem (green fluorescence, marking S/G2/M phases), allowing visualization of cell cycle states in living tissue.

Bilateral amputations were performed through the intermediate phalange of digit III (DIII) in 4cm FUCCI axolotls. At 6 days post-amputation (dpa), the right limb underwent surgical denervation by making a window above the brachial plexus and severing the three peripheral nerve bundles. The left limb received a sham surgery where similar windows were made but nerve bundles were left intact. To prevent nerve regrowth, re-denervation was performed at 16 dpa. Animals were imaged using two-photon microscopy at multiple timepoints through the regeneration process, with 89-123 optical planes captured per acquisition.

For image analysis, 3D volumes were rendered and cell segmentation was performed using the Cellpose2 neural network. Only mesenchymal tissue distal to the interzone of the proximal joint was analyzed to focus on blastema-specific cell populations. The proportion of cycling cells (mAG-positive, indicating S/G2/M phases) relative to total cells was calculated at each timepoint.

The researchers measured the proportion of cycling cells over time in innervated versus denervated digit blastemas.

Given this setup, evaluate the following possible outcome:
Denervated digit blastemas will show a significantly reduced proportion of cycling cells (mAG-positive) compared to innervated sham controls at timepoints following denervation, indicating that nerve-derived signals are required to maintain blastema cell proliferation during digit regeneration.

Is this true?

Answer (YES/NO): YES